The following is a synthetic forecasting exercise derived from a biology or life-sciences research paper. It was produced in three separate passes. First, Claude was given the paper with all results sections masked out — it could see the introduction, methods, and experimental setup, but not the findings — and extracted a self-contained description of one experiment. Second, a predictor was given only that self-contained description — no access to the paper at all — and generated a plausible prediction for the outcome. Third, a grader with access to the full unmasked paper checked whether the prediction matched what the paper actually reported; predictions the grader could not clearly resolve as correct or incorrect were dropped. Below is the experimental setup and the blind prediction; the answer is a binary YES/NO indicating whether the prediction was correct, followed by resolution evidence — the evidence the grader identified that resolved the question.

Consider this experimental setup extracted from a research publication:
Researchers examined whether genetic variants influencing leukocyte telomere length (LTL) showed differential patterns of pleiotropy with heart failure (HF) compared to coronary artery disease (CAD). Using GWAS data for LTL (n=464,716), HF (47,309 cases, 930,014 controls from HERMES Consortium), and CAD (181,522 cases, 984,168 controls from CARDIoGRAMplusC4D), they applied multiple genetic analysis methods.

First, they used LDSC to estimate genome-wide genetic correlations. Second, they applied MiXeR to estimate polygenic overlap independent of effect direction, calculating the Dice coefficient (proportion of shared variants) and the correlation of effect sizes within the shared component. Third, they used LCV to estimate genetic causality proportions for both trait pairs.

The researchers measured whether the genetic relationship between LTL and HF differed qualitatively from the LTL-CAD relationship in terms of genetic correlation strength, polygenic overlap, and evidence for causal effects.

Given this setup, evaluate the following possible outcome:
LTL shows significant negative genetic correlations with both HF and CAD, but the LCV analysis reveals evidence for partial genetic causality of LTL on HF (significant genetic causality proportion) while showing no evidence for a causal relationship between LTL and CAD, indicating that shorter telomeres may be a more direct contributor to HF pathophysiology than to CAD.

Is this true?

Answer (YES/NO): NO